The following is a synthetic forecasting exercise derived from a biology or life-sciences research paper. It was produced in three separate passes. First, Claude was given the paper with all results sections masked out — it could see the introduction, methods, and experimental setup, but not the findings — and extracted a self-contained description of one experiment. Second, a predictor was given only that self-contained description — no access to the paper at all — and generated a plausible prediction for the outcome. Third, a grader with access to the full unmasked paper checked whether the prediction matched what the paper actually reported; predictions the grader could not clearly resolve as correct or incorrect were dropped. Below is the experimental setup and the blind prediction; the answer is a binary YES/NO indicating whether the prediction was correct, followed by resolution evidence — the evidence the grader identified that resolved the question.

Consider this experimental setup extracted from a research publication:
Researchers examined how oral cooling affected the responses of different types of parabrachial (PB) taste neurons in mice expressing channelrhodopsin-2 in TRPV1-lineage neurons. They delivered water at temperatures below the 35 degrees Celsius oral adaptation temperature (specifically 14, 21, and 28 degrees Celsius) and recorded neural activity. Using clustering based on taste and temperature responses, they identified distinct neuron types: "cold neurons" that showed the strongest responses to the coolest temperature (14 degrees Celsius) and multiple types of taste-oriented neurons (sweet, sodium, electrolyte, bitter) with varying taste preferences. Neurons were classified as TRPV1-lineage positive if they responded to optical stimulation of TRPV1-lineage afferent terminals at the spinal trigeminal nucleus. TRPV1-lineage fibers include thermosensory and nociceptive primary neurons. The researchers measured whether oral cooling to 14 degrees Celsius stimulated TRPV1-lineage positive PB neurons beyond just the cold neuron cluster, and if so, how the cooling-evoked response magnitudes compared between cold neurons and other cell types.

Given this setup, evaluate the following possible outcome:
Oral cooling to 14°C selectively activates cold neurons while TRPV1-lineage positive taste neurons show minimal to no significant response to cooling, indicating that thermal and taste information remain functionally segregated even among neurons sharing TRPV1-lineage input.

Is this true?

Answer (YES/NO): NO